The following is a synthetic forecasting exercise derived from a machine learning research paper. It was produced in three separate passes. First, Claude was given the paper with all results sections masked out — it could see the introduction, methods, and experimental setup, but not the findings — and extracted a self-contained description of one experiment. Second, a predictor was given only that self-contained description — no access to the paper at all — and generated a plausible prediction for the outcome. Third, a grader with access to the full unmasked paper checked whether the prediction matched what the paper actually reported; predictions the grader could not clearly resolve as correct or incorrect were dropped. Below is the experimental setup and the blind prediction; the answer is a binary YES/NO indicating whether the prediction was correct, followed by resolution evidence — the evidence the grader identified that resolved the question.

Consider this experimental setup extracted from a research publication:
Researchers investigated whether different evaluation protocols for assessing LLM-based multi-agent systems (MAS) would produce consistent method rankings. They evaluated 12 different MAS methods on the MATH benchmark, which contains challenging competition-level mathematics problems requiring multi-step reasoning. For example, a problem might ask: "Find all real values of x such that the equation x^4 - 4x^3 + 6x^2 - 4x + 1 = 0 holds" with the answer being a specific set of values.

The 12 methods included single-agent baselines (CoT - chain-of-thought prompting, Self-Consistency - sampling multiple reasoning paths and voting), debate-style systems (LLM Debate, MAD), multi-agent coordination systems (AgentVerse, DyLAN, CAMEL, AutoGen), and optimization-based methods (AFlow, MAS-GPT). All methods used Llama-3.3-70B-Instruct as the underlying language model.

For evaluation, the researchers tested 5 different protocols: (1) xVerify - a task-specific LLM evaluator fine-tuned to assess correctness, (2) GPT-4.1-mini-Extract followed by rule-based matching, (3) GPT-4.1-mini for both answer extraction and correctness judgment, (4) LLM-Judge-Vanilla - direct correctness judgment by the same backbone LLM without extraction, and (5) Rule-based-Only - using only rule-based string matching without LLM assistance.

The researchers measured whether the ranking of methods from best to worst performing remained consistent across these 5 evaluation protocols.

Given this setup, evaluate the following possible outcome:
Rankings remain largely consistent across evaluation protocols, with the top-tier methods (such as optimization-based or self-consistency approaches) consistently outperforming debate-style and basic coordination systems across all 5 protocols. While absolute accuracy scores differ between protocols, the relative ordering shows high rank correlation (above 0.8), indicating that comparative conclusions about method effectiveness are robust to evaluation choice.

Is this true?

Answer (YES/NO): NO